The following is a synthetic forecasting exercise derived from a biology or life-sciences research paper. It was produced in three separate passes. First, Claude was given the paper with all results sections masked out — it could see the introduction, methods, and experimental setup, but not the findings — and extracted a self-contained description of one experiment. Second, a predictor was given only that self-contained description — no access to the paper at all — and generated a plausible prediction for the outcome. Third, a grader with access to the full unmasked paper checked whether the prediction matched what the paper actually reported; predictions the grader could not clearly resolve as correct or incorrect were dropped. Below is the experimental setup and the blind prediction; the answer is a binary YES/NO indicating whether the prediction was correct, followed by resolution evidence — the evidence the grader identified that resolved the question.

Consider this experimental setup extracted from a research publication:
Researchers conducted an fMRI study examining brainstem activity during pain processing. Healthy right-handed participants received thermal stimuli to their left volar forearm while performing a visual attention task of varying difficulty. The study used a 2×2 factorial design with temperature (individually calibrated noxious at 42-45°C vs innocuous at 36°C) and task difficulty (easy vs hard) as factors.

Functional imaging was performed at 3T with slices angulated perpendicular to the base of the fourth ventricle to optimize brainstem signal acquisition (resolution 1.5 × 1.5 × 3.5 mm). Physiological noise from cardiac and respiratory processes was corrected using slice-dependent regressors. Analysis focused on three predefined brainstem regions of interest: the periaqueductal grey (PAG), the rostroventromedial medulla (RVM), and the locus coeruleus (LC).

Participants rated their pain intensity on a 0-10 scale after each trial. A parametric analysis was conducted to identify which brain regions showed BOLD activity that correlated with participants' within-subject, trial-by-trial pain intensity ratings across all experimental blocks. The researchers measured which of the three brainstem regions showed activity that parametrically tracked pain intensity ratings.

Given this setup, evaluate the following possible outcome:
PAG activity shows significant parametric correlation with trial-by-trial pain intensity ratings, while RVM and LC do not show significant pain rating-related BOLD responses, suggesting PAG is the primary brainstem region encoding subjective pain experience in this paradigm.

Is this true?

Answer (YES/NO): NO